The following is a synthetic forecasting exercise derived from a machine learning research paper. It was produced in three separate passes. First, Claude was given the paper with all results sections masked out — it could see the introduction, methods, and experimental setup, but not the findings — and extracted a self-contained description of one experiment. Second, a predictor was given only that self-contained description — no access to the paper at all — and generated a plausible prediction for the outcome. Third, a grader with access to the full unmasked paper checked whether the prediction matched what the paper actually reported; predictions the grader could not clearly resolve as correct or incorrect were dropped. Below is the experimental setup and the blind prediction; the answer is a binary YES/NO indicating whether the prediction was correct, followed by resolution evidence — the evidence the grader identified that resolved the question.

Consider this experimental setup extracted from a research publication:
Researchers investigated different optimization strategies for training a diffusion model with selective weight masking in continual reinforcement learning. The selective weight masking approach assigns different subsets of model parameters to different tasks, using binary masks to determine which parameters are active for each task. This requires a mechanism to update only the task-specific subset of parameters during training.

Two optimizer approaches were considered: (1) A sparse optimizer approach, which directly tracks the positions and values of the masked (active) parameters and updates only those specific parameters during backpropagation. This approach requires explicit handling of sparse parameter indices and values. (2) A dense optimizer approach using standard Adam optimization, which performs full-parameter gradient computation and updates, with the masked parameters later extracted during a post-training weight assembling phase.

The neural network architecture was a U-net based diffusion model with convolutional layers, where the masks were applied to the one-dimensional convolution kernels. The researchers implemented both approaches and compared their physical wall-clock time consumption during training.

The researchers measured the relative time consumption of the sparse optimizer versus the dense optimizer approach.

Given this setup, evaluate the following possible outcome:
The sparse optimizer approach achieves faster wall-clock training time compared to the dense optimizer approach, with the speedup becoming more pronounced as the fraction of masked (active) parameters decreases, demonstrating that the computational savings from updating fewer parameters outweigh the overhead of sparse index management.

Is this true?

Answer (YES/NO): NO